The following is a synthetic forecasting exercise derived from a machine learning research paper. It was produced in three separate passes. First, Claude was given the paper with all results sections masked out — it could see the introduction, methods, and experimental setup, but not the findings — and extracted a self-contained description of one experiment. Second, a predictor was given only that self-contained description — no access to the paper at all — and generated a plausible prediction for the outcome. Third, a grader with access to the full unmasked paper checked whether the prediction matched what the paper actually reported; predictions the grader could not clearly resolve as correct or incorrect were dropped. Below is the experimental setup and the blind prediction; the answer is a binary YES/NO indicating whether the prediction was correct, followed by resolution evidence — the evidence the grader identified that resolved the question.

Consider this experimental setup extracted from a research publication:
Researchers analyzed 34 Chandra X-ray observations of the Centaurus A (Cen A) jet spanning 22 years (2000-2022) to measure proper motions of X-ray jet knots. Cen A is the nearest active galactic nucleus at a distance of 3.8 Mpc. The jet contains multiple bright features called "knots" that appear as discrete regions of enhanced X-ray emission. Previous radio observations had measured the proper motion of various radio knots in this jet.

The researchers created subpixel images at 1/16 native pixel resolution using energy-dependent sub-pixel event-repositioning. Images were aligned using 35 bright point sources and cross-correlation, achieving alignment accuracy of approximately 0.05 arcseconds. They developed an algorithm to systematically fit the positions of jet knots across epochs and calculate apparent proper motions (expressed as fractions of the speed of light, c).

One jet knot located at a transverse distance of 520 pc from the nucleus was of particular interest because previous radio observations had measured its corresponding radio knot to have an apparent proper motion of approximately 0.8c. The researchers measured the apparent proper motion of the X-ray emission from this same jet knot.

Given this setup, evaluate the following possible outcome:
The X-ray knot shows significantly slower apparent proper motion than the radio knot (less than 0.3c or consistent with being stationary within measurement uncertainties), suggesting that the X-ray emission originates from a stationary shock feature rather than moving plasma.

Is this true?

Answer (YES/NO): NO